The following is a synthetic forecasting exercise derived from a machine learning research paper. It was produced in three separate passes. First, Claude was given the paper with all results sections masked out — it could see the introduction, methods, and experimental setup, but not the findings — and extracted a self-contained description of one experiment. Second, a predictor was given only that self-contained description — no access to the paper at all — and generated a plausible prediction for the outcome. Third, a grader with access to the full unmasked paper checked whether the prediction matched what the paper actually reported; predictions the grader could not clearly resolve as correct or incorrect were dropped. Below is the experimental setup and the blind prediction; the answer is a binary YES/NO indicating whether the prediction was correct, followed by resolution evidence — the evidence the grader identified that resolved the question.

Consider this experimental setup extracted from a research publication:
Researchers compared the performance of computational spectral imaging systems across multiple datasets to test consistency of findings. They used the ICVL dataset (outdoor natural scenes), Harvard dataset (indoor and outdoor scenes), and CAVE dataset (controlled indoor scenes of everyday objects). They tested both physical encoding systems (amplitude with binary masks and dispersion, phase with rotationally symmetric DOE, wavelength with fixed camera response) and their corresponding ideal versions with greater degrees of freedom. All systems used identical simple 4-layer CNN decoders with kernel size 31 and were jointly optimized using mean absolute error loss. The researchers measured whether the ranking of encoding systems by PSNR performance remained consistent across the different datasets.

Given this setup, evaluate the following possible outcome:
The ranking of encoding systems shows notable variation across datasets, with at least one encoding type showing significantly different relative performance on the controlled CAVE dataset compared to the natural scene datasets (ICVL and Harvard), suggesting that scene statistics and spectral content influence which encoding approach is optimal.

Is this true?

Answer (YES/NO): NO